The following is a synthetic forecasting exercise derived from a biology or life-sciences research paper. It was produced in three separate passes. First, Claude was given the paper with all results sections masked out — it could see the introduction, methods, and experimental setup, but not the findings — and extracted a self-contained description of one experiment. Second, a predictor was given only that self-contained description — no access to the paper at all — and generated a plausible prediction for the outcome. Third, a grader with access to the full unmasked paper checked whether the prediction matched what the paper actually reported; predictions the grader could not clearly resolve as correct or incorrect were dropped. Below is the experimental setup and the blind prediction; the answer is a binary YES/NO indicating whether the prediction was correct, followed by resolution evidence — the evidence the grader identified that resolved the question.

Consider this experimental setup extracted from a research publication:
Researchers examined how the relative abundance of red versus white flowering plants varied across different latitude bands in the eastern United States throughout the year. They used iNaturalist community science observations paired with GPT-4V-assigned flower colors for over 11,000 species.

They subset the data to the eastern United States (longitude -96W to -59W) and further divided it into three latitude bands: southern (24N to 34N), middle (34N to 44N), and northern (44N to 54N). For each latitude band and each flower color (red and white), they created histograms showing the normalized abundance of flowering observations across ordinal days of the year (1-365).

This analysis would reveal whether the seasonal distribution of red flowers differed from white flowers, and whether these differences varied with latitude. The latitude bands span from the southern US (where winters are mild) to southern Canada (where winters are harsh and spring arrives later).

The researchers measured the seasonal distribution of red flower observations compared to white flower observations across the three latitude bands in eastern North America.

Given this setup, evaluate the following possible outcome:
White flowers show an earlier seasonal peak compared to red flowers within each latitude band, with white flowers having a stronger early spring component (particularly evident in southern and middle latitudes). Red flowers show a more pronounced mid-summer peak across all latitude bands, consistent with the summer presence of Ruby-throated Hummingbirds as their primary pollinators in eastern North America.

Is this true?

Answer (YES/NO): NO